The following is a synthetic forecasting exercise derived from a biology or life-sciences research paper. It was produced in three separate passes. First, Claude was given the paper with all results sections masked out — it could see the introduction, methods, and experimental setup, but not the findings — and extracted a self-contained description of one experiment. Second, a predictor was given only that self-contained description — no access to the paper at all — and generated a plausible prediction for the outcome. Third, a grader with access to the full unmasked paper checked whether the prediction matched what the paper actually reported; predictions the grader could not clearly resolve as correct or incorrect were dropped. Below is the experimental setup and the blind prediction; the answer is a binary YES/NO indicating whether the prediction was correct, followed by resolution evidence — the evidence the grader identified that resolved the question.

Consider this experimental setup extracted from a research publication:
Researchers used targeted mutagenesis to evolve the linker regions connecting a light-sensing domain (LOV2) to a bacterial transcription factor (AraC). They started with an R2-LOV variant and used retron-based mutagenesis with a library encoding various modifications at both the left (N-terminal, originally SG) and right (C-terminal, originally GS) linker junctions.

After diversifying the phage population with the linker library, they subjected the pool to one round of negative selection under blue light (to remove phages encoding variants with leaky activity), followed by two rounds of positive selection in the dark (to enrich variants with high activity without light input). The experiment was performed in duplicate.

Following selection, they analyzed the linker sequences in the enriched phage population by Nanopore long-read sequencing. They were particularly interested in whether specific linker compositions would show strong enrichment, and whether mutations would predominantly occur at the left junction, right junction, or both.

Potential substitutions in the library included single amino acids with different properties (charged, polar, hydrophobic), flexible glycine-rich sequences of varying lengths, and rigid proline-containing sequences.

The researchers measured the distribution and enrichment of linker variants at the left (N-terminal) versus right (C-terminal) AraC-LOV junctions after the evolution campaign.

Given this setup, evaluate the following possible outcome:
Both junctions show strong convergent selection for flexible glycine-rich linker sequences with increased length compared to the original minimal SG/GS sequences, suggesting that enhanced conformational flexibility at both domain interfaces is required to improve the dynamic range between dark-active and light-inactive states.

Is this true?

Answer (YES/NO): NO